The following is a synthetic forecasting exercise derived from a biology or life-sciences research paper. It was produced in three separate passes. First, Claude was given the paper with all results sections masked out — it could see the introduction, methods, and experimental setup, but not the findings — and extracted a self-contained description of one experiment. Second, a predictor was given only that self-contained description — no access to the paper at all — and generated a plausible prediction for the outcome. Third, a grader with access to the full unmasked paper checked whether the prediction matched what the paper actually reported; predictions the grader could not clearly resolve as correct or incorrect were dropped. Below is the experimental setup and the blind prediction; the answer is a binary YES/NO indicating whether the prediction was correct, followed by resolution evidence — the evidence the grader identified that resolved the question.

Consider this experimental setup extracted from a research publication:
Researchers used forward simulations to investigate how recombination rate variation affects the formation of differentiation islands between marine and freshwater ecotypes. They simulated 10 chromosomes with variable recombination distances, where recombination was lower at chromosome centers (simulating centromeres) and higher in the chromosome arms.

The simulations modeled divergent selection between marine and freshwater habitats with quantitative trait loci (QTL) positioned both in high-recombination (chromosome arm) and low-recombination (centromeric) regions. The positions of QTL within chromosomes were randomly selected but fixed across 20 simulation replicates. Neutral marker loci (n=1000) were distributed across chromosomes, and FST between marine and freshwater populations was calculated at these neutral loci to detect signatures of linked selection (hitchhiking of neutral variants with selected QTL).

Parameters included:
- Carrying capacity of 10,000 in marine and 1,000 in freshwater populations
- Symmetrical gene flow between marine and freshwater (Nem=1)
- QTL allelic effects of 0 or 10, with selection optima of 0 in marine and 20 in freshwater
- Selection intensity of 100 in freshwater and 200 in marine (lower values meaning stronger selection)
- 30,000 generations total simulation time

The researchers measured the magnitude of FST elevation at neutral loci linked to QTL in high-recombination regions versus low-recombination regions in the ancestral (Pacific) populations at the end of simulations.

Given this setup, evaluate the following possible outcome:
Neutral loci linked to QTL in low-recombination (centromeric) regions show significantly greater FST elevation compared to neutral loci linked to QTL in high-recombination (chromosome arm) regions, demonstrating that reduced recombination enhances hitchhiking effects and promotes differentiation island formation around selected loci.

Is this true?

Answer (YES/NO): YES